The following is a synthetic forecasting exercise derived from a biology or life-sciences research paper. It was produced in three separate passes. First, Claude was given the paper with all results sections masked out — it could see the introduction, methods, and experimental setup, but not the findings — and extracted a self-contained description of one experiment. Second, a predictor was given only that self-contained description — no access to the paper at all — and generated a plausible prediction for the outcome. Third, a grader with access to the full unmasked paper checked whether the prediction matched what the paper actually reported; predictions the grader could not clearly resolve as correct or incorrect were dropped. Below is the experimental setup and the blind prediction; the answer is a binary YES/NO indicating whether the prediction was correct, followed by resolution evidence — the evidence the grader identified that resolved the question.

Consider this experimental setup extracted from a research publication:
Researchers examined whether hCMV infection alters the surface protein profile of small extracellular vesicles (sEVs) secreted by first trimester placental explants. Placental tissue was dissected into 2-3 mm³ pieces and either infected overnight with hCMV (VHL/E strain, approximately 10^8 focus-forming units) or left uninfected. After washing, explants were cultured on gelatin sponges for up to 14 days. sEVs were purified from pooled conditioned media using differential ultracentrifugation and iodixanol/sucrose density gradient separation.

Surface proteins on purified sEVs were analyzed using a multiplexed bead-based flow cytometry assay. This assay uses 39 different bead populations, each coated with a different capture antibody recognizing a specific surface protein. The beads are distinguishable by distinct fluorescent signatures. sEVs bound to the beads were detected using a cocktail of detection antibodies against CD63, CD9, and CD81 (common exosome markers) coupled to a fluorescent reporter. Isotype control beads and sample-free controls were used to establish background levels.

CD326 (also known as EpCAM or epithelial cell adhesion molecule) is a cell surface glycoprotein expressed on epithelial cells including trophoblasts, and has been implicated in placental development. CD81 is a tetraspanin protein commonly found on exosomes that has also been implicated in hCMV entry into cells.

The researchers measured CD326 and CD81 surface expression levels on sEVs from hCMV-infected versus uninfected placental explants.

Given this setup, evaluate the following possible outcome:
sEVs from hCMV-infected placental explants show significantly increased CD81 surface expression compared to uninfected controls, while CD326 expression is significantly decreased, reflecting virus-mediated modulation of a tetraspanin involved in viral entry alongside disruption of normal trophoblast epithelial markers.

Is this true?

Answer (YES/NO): NO